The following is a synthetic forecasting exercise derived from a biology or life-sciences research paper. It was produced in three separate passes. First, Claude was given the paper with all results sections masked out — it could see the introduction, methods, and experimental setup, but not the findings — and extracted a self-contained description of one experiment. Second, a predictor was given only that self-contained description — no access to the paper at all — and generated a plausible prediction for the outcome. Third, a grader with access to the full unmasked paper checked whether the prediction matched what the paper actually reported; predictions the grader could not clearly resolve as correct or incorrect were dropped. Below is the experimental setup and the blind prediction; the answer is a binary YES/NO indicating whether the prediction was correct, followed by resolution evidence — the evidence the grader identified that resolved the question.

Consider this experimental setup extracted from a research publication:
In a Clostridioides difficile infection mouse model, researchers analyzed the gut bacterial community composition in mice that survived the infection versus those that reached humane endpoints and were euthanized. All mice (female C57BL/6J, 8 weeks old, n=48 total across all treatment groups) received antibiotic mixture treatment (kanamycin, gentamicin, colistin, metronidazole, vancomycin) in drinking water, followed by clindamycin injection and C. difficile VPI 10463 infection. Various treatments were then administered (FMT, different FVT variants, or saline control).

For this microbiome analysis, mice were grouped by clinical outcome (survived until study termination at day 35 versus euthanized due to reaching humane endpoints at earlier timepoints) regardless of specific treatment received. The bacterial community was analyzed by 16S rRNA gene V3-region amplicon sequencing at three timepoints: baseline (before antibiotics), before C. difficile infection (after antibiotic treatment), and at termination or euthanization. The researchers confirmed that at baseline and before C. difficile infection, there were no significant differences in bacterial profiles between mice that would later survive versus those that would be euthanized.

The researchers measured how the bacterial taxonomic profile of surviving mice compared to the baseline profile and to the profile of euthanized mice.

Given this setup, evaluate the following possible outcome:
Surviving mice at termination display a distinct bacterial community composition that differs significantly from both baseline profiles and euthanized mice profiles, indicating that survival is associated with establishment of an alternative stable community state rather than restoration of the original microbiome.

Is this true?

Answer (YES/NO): NO